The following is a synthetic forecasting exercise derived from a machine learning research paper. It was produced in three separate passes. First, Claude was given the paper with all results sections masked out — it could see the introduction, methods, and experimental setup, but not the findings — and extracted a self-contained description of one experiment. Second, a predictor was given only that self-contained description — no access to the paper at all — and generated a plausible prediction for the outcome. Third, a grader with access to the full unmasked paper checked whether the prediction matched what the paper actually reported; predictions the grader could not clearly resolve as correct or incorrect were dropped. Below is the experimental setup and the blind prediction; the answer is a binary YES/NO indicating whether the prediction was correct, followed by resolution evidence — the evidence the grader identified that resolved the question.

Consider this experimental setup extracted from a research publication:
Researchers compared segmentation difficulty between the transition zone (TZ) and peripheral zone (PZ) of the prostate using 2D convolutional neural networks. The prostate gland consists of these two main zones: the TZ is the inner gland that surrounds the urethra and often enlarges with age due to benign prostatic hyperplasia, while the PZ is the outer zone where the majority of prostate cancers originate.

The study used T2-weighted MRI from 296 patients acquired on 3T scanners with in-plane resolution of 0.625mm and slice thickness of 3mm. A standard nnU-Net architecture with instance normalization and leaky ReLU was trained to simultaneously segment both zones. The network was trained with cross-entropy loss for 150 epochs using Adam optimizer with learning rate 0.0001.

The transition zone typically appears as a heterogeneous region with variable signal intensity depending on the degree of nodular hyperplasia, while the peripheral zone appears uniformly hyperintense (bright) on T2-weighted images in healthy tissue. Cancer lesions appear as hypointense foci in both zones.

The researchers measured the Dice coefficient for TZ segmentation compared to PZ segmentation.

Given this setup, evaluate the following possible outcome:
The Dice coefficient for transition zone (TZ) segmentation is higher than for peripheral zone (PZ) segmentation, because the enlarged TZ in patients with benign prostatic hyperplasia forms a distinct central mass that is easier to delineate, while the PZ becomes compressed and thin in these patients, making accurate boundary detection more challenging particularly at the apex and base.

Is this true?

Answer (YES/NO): YES